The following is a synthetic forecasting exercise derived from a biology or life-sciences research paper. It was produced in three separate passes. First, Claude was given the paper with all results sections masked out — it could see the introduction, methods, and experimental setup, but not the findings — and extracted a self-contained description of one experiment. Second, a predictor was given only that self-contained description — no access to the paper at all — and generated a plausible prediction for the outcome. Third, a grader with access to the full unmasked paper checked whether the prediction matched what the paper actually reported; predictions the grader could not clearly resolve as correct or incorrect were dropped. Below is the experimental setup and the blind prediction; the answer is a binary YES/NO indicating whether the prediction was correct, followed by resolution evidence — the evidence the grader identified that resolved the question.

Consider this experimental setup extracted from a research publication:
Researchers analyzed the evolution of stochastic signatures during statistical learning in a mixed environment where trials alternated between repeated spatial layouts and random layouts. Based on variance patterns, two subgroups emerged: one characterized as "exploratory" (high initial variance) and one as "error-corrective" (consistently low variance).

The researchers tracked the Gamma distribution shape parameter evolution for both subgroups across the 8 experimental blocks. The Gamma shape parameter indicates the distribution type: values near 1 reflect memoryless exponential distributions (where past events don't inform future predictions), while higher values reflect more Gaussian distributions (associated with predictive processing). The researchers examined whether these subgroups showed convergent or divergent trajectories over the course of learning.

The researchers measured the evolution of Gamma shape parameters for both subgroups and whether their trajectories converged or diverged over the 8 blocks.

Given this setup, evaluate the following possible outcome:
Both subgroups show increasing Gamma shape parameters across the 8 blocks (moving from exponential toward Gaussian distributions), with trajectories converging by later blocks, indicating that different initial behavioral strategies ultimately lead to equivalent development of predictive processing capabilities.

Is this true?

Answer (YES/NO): NO